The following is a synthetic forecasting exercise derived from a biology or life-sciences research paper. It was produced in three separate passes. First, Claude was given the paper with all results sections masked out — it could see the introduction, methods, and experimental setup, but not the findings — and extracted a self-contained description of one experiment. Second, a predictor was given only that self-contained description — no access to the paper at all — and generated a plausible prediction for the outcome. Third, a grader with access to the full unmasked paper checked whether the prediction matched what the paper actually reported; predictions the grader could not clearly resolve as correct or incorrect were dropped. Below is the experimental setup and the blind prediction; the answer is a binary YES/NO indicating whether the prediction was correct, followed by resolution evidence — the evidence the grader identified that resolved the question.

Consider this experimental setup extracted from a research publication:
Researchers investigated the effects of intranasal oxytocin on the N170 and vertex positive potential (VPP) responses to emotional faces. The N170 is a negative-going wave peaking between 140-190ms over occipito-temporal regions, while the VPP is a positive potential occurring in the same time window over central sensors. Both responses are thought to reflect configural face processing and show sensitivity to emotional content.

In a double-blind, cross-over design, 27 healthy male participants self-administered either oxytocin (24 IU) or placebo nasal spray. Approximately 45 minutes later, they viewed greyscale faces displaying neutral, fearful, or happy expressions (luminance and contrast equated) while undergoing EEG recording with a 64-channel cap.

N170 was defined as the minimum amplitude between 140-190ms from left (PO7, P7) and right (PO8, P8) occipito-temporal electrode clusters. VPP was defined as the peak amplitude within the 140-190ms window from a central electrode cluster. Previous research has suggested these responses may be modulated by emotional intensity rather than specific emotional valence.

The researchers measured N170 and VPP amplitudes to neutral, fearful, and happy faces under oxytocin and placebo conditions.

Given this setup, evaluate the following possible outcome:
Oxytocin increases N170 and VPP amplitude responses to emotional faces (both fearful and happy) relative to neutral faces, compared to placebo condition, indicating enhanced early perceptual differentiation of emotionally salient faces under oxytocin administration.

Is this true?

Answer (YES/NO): NO